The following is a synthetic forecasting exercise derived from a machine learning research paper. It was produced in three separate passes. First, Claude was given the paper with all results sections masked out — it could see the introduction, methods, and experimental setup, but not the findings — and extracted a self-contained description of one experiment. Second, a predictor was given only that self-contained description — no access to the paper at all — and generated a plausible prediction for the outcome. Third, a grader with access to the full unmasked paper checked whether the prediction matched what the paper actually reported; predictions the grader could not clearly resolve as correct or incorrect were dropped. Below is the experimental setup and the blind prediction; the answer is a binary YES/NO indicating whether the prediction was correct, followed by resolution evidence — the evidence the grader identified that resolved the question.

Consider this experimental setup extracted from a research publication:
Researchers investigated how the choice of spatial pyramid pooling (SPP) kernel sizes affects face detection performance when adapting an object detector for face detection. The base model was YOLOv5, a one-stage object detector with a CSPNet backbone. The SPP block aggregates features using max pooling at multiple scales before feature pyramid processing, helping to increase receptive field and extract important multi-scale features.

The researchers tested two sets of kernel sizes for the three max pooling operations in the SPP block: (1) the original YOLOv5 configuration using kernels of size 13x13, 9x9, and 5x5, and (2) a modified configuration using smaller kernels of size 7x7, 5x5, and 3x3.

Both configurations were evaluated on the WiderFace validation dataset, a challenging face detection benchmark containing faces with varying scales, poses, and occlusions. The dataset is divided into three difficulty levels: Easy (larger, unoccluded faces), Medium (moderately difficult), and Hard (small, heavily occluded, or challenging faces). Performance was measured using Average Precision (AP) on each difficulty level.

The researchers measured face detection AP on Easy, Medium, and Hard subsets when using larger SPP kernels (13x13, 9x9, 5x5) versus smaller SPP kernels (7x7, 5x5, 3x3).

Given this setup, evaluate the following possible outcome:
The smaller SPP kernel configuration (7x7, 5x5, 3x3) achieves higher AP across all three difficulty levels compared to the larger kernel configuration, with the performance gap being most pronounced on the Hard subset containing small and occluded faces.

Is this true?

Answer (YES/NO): NO